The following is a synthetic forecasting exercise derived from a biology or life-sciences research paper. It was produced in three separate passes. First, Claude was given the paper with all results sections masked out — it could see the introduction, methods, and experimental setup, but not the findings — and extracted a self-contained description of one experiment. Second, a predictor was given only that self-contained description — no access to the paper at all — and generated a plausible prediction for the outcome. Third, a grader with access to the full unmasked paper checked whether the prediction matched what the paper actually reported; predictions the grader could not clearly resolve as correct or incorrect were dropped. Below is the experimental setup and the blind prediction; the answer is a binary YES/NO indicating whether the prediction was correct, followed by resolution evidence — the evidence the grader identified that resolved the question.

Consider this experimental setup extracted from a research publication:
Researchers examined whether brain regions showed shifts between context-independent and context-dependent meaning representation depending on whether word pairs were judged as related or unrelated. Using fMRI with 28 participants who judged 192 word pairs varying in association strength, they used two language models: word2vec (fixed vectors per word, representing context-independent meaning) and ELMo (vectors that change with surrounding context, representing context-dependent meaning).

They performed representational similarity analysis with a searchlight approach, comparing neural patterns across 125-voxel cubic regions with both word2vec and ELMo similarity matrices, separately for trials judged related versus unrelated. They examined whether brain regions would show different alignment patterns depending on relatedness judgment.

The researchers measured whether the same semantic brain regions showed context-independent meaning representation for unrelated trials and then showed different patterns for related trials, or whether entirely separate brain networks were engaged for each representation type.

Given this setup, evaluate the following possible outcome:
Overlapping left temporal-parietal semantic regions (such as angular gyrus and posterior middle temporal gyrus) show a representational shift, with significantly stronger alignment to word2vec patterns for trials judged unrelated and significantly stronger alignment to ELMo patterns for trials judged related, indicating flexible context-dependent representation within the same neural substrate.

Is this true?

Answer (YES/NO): NO